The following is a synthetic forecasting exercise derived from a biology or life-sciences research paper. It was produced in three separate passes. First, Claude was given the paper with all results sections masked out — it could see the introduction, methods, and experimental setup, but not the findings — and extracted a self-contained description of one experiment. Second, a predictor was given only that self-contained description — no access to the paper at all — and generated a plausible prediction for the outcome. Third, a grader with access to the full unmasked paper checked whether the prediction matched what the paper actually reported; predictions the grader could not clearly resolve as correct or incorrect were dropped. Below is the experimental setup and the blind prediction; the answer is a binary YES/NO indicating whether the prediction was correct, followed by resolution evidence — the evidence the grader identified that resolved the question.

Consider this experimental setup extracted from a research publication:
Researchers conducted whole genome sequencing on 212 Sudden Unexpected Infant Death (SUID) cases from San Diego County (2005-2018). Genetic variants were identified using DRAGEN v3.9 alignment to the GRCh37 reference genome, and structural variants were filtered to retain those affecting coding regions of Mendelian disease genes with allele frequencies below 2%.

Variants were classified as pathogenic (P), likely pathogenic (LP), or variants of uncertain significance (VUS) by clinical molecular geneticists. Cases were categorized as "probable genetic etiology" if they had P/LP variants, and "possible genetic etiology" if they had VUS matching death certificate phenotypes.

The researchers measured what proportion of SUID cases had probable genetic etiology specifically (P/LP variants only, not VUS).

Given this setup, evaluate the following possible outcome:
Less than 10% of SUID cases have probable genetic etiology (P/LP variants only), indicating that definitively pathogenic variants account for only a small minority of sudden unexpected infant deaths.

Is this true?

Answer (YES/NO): NO